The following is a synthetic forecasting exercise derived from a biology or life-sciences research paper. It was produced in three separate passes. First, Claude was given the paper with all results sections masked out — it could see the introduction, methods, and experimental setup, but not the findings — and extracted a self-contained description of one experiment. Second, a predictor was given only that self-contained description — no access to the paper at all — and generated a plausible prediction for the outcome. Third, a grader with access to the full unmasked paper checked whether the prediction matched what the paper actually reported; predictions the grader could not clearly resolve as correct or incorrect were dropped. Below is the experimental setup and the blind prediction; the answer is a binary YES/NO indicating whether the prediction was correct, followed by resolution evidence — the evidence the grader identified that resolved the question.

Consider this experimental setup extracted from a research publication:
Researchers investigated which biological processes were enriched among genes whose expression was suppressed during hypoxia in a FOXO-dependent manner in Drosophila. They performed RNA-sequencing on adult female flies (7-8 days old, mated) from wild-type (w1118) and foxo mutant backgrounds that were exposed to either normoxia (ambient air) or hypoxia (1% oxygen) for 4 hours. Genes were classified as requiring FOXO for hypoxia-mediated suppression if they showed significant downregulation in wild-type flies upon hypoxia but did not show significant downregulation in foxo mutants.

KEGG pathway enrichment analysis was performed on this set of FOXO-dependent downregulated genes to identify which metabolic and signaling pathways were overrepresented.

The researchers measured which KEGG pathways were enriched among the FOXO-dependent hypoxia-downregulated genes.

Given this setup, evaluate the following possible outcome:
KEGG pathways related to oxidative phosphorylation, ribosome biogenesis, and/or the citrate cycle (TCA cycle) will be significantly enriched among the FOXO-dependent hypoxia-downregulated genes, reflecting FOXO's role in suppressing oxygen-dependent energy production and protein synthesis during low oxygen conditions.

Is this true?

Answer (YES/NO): YES